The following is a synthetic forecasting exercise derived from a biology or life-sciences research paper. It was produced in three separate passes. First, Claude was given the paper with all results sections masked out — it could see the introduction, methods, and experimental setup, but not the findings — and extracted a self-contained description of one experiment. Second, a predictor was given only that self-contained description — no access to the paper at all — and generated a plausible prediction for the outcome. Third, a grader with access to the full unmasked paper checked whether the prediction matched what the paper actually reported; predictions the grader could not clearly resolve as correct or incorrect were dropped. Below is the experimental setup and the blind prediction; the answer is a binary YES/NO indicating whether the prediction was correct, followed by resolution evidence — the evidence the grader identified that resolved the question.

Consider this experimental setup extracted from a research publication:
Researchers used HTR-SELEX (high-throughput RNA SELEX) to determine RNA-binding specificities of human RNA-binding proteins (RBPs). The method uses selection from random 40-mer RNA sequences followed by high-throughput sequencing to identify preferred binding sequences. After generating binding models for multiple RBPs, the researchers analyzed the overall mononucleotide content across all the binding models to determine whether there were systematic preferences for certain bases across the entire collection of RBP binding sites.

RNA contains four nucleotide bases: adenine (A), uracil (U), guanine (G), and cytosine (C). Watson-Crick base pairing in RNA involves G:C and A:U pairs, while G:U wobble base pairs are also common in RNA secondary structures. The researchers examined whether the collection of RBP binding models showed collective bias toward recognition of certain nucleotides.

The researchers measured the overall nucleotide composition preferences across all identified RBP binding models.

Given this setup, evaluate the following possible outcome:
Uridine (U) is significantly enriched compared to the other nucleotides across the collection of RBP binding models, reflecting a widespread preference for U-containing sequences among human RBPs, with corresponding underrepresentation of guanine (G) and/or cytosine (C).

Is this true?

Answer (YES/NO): NO